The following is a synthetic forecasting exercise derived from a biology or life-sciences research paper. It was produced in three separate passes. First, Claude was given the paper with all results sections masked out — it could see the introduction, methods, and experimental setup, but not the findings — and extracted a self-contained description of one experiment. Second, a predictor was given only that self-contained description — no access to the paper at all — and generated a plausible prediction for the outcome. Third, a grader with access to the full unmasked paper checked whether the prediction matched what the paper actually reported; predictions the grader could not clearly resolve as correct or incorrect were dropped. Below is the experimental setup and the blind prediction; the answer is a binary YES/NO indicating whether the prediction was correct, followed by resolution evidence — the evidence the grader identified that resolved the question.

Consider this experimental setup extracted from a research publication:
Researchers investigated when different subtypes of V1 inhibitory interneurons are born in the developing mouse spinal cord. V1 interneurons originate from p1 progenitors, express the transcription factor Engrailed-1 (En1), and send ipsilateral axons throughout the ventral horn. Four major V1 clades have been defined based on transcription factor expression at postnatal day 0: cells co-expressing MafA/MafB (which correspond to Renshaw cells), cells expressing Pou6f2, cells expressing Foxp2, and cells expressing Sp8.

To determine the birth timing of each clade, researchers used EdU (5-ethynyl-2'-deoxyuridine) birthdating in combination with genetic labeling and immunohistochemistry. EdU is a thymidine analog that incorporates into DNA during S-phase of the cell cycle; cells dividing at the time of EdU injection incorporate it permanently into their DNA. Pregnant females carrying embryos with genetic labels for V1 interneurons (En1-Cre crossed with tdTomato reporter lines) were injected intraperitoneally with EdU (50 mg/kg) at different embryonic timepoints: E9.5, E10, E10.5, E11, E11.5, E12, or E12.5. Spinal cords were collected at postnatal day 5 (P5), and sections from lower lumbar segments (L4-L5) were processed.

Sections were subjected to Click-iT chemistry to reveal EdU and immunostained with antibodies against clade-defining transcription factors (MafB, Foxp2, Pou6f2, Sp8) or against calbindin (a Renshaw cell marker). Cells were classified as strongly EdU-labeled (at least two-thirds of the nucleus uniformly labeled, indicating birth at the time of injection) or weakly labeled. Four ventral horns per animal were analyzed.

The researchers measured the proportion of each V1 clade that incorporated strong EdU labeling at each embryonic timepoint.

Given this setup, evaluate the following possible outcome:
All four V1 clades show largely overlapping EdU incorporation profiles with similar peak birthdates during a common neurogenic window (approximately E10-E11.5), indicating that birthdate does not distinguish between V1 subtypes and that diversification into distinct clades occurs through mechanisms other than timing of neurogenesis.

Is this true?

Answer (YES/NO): NO